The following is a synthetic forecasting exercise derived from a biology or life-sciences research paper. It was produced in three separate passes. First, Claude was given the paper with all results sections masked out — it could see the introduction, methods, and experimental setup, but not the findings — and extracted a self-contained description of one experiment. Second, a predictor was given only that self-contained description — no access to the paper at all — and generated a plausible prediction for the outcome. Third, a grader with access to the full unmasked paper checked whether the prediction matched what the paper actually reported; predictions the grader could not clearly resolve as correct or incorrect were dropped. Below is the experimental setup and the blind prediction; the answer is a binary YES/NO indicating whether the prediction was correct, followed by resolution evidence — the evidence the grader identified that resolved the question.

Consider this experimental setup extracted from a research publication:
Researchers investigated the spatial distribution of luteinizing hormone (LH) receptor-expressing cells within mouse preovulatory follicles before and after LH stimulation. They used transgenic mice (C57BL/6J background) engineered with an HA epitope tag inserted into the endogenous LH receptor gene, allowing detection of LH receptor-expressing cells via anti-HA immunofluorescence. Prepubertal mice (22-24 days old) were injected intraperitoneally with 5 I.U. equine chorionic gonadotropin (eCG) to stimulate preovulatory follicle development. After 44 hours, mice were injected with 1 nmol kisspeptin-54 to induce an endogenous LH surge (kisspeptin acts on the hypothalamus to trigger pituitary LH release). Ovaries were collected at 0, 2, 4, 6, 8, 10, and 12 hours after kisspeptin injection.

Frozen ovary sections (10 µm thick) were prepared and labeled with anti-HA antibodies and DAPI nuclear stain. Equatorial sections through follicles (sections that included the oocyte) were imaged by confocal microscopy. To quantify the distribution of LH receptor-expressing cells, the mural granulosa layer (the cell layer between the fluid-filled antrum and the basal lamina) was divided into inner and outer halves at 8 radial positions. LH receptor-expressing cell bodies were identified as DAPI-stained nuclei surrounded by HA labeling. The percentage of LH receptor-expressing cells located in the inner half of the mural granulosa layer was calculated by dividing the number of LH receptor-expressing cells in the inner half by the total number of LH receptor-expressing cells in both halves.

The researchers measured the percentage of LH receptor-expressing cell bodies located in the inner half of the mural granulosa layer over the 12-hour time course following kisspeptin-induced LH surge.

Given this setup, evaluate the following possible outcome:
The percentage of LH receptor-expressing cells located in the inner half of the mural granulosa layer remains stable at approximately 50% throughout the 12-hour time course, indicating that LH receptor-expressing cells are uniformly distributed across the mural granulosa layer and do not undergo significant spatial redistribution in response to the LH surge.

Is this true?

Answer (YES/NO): NO